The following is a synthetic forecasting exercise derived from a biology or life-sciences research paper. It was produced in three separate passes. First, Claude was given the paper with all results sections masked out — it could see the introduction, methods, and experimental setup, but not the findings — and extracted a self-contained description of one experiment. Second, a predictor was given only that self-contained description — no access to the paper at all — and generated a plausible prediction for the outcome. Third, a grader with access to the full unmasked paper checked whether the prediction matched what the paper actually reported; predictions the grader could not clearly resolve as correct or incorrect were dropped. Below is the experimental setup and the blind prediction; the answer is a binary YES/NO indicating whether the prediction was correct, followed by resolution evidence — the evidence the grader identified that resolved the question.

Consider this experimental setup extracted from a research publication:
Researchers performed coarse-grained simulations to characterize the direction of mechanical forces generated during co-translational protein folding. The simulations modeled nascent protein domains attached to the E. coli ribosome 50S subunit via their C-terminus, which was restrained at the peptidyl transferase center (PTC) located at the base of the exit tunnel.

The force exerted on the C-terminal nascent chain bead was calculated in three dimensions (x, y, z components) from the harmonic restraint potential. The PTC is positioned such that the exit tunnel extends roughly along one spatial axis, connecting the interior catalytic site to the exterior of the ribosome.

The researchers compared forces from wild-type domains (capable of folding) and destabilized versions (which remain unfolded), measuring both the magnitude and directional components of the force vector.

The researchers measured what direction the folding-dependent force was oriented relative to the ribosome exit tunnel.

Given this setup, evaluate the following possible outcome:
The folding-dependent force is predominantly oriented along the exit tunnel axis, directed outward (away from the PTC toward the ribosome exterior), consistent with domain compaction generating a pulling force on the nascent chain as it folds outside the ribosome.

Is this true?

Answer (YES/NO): YES